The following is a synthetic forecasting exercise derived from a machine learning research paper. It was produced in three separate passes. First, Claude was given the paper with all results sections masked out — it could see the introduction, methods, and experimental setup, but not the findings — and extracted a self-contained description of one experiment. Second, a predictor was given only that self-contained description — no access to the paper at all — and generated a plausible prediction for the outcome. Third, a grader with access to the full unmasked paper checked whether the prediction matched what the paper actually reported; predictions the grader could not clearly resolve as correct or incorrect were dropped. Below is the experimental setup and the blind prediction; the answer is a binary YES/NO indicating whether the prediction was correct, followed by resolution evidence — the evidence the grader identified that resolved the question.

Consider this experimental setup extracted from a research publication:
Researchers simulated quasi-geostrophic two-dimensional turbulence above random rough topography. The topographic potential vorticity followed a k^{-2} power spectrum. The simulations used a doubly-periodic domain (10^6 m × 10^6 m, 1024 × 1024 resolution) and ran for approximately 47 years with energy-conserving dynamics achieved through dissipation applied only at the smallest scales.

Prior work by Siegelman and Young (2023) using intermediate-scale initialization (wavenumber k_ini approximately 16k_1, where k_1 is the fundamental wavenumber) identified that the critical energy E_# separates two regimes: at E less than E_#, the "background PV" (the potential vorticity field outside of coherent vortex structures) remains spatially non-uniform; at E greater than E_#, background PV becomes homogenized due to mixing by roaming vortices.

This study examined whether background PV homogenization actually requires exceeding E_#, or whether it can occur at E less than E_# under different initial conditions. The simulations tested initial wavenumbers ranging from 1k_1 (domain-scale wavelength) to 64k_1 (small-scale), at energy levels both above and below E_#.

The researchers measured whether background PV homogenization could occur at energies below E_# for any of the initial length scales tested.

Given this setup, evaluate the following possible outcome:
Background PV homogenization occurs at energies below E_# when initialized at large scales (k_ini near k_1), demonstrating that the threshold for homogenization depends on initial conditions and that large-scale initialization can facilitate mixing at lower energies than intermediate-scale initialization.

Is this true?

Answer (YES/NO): NO